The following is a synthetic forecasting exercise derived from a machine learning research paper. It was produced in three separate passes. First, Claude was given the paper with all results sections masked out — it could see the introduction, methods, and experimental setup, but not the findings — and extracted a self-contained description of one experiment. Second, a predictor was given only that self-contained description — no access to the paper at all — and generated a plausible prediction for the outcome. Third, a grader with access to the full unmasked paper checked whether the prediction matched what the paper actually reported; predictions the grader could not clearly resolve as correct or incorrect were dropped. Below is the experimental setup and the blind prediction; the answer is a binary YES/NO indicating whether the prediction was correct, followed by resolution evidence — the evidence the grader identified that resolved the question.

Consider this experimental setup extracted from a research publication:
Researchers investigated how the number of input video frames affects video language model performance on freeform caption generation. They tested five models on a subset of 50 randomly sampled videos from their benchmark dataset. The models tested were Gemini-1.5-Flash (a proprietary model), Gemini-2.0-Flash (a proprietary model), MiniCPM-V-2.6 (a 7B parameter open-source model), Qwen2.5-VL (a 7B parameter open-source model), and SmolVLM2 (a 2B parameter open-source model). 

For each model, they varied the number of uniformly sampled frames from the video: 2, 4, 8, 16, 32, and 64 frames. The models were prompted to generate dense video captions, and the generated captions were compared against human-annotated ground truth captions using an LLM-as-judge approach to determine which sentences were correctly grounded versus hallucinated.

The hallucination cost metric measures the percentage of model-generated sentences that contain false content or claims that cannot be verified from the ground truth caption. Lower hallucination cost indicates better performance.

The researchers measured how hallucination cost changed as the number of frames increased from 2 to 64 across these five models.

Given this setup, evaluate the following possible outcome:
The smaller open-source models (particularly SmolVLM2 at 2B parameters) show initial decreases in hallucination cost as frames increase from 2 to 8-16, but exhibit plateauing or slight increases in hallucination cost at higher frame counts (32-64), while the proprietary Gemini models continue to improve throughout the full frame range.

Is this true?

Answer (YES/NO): NO